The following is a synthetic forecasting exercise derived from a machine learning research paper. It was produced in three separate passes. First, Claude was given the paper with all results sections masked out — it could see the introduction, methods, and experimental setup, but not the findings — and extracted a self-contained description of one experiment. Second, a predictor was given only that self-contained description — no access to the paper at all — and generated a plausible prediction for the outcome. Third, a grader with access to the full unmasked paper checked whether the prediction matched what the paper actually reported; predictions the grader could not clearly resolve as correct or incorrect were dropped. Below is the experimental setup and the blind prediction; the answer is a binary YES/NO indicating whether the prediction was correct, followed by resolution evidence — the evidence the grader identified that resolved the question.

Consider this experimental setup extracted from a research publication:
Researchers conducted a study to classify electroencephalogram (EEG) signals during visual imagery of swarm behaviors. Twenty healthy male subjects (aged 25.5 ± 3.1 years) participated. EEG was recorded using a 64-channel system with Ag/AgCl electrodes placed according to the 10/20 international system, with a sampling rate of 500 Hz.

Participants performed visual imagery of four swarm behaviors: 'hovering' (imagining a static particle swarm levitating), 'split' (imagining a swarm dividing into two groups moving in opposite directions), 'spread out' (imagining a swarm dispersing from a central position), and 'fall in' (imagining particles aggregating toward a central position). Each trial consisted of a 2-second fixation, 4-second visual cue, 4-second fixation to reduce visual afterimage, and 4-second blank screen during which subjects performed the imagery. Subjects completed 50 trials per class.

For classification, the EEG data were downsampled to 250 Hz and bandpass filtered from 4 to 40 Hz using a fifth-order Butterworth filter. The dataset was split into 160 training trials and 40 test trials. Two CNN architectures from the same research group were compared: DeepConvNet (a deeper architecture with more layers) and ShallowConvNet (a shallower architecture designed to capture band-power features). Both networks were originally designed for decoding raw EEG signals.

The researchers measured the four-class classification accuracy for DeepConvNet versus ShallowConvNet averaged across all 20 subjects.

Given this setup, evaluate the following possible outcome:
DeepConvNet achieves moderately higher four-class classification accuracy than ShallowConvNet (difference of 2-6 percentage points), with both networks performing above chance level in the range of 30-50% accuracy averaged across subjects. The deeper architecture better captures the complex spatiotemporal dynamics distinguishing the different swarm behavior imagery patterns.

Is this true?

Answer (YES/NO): NO